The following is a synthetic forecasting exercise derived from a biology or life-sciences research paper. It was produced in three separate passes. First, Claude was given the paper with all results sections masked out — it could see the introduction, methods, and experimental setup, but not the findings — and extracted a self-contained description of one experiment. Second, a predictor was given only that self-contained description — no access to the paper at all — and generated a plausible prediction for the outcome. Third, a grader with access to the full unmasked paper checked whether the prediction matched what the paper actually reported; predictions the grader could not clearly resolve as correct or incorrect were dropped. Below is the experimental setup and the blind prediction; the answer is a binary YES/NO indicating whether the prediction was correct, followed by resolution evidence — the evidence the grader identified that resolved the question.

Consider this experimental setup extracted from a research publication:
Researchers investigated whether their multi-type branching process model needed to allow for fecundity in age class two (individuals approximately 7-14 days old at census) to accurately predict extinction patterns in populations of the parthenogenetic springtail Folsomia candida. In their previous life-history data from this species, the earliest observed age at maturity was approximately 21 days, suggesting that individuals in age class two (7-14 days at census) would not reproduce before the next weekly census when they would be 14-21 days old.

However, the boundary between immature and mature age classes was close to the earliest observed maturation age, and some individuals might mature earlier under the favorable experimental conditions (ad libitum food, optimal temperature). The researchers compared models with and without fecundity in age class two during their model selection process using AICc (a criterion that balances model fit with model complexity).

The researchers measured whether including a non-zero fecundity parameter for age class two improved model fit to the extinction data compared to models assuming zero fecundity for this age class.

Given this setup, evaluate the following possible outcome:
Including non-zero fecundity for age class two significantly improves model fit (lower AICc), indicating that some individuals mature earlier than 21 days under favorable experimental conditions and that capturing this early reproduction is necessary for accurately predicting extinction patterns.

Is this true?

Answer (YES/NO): YES